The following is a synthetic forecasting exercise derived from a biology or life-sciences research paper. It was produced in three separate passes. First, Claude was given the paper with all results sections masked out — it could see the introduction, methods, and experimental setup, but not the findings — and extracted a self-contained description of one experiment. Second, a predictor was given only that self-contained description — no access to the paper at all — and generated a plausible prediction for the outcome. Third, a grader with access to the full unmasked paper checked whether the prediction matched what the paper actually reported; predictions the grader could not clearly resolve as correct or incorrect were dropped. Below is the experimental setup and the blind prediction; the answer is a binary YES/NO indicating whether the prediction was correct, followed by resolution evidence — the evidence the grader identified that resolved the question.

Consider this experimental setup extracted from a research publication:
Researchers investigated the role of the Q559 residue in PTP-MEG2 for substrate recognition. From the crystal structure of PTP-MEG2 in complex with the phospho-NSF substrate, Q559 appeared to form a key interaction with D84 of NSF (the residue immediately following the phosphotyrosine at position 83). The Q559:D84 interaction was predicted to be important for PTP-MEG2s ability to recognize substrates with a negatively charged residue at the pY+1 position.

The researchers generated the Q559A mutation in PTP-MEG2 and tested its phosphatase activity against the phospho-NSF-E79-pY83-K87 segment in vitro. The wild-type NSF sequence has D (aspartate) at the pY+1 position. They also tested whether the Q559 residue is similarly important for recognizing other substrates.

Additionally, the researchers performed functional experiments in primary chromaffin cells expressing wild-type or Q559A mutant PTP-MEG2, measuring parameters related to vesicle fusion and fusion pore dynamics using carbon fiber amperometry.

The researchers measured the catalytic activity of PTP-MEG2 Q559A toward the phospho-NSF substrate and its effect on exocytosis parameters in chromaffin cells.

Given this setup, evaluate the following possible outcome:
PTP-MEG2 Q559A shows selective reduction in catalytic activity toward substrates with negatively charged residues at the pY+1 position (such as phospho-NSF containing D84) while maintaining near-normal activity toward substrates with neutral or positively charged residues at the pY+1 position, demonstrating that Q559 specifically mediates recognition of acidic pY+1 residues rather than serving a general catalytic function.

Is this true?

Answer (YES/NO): NO